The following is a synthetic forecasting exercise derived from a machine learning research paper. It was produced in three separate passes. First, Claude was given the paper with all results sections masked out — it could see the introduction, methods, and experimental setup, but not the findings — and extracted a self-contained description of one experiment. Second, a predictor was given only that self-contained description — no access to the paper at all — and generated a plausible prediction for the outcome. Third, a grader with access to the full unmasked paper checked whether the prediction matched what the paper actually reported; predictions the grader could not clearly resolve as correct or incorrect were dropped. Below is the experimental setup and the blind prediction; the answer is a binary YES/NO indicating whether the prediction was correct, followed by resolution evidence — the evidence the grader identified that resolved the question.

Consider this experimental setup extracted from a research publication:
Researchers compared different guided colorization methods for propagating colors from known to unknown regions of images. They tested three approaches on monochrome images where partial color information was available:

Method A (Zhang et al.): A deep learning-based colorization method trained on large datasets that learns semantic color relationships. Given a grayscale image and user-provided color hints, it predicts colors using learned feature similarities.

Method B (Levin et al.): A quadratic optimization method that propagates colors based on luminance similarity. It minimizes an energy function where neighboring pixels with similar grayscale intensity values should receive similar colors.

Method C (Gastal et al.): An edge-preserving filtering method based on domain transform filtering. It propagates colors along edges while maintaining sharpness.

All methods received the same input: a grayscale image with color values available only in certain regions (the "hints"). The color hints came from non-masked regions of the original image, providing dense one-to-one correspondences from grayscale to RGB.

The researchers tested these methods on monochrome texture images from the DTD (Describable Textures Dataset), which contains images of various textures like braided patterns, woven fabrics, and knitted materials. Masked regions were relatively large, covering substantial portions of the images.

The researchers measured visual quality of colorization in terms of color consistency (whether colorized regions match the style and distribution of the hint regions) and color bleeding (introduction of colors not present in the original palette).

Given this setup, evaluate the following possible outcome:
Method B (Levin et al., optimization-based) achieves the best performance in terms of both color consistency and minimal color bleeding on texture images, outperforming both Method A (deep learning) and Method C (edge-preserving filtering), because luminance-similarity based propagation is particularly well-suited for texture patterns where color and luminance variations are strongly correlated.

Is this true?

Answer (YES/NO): NO